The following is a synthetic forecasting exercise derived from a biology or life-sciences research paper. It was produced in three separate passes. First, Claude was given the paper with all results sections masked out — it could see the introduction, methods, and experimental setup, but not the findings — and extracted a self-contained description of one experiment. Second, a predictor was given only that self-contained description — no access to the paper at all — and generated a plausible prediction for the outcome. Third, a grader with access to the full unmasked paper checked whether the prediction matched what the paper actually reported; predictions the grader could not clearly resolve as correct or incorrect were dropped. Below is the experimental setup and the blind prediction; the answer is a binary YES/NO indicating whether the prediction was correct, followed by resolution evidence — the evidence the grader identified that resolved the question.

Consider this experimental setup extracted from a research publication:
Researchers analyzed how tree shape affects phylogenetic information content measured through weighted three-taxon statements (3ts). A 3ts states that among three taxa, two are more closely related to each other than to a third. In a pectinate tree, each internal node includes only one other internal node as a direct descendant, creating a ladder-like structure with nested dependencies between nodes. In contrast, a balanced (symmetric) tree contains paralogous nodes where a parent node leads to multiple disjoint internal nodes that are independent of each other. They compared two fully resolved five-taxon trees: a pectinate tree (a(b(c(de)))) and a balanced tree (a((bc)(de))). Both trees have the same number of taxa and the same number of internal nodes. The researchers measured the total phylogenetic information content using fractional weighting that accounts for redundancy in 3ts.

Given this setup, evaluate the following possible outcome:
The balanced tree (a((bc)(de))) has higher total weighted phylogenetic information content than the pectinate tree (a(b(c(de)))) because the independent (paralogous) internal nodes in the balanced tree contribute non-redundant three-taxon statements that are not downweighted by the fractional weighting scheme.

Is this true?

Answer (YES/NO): NO